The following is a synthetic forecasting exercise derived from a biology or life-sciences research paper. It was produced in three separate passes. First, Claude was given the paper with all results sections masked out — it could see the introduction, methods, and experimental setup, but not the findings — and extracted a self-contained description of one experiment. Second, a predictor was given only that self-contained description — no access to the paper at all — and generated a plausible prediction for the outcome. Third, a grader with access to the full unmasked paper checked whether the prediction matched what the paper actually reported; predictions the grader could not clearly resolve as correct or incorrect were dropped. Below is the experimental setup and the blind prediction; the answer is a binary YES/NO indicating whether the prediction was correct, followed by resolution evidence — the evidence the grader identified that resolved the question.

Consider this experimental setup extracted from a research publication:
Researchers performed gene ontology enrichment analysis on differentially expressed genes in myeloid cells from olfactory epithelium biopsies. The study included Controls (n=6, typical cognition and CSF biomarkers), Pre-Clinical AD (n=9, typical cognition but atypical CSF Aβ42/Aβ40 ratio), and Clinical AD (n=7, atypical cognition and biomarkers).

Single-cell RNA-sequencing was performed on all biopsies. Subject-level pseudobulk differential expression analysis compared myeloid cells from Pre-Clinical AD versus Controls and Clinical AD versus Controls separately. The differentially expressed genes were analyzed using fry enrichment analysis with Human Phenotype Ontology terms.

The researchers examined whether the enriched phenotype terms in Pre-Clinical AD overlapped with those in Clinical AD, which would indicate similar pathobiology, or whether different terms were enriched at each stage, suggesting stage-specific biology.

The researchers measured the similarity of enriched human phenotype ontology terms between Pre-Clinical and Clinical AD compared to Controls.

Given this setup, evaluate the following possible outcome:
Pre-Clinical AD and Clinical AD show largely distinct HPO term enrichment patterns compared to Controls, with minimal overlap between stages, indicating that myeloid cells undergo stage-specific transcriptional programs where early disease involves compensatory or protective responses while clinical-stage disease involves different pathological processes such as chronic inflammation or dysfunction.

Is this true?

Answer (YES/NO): NO